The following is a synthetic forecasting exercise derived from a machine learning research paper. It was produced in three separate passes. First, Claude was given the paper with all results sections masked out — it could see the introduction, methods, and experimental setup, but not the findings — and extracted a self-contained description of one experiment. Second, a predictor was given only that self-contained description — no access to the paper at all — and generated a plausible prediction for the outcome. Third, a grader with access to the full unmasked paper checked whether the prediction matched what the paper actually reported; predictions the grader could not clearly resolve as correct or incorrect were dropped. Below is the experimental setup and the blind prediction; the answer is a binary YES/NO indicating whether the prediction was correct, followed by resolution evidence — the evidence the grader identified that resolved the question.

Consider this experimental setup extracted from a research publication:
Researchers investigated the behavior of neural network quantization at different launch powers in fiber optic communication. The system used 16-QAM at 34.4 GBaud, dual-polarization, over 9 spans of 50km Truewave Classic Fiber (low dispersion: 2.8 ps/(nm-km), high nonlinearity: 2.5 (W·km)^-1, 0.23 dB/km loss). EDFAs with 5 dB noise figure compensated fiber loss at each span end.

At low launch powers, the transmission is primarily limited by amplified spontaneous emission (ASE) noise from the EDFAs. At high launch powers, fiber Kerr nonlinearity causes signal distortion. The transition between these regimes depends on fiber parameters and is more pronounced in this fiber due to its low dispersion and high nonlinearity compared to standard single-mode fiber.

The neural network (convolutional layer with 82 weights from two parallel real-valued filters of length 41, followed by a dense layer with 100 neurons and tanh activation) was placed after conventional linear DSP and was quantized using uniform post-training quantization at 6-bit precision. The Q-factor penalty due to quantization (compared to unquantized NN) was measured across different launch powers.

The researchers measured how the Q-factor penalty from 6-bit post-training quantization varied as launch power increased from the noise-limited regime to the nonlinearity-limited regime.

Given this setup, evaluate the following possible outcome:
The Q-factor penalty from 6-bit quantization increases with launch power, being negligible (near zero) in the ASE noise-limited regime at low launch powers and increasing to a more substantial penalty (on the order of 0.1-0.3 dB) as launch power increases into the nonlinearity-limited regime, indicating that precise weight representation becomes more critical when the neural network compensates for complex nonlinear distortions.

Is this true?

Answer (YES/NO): NO